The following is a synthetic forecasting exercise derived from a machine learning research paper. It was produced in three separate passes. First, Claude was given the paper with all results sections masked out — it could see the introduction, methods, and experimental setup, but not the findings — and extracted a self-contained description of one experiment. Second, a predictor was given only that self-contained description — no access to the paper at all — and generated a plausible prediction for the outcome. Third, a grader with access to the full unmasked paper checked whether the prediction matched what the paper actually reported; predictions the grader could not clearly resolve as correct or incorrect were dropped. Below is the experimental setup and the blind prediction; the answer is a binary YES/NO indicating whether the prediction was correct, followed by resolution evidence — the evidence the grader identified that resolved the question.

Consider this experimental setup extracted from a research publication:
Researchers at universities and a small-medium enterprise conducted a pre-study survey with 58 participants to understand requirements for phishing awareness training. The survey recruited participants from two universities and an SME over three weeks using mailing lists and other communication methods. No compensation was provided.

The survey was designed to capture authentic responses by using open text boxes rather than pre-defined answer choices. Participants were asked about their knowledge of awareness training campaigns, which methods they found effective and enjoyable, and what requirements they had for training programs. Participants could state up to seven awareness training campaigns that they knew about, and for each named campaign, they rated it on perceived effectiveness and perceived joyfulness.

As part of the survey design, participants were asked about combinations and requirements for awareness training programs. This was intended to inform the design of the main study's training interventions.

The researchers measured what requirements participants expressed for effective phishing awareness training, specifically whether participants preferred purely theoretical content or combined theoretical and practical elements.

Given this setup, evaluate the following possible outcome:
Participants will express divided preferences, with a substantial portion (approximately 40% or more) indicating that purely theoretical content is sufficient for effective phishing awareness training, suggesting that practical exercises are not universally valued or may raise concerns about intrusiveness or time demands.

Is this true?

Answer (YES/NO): NO